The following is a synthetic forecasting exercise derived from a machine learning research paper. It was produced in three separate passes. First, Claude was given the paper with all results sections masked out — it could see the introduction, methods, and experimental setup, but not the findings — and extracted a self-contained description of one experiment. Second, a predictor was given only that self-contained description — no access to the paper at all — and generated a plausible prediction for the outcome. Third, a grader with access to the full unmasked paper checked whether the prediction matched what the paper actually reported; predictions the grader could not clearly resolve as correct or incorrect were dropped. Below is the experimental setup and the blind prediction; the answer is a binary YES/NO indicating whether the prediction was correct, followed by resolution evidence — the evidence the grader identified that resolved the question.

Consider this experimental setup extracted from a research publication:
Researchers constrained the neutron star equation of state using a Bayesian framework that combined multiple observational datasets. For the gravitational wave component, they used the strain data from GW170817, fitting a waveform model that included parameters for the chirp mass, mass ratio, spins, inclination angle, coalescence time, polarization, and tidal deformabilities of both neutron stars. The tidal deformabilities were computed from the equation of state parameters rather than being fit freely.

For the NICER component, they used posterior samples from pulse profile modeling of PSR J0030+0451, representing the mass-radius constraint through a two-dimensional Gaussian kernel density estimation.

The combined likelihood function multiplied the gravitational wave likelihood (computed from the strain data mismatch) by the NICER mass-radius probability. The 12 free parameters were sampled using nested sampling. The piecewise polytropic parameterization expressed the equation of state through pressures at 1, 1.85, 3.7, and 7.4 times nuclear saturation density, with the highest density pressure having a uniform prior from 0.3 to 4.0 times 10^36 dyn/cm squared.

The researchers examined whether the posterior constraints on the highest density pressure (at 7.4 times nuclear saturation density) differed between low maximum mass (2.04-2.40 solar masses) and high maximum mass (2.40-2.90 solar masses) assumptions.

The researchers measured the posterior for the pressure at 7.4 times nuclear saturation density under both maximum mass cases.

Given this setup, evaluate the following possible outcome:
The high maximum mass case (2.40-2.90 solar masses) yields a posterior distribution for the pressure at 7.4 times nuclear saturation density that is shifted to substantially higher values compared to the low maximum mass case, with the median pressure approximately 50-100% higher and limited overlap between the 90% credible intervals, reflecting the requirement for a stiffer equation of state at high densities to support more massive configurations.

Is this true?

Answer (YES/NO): NO